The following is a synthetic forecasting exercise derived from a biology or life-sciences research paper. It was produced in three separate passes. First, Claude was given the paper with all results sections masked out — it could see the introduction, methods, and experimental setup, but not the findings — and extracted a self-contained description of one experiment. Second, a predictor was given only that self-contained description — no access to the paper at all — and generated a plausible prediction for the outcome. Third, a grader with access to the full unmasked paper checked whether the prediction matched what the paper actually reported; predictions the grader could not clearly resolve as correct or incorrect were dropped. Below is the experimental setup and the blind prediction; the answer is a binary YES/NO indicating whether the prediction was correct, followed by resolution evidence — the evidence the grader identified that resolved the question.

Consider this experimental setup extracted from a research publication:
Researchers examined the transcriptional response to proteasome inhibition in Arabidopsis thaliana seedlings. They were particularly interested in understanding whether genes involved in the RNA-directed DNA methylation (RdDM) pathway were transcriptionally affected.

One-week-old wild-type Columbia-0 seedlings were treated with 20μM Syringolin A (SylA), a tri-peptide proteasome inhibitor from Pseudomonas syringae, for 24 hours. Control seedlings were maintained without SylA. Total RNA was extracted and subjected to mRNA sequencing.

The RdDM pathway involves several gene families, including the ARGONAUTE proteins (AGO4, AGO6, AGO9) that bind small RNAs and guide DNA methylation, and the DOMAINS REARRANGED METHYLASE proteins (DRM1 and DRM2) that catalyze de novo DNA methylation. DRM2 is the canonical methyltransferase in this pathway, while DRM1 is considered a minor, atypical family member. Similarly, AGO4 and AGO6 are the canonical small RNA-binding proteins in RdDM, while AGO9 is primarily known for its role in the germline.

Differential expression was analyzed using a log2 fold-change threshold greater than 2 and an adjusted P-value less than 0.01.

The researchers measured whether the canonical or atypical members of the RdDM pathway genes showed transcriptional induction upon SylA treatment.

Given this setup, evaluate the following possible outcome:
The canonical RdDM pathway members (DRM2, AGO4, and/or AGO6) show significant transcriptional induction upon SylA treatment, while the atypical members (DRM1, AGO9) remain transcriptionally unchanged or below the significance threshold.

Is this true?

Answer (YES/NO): NO